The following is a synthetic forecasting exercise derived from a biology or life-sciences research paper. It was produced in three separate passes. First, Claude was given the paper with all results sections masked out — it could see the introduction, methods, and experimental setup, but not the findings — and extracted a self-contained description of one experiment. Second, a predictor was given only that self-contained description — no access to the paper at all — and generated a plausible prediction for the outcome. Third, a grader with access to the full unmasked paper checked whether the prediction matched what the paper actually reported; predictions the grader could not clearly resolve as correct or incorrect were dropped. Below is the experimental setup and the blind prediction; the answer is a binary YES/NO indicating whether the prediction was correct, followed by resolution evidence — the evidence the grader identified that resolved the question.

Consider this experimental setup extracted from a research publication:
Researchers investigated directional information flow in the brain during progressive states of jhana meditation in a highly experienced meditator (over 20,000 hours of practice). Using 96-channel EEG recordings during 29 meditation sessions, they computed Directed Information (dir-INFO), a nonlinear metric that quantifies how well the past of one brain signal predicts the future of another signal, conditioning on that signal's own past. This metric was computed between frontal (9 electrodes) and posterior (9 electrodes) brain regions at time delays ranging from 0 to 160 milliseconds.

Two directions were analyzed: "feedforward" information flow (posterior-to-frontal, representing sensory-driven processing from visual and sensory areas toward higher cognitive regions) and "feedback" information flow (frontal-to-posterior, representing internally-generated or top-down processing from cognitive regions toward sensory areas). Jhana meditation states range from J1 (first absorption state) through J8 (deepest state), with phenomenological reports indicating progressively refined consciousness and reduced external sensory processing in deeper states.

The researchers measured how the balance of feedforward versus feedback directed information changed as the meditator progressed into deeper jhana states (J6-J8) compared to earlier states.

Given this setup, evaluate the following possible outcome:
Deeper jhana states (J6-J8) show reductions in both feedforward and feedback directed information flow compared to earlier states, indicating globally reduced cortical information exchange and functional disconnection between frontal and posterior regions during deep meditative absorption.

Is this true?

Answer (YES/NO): NO